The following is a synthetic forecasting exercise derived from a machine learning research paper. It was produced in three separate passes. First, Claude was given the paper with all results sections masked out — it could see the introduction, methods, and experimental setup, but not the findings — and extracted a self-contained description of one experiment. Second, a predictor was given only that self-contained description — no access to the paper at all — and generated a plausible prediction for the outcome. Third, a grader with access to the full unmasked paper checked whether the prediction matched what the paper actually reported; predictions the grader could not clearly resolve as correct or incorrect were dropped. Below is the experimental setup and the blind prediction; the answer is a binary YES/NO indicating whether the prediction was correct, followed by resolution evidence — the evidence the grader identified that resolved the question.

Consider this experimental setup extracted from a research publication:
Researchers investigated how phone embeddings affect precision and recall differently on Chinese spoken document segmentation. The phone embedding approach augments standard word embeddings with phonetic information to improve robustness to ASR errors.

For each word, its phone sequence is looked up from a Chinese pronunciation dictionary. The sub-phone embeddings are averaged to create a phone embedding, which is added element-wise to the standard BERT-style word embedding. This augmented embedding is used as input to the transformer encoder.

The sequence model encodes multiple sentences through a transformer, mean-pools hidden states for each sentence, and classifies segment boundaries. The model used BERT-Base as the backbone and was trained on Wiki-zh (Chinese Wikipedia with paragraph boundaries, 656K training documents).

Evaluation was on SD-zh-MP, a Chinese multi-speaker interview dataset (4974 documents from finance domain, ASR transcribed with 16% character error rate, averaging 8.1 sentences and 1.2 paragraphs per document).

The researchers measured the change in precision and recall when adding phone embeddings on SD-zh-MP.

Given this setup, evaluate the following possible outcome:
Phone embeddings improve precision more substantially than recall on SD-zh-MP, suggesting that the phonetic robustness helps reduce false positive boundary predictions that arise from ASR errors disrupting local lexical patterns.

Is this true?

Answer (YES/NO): NO